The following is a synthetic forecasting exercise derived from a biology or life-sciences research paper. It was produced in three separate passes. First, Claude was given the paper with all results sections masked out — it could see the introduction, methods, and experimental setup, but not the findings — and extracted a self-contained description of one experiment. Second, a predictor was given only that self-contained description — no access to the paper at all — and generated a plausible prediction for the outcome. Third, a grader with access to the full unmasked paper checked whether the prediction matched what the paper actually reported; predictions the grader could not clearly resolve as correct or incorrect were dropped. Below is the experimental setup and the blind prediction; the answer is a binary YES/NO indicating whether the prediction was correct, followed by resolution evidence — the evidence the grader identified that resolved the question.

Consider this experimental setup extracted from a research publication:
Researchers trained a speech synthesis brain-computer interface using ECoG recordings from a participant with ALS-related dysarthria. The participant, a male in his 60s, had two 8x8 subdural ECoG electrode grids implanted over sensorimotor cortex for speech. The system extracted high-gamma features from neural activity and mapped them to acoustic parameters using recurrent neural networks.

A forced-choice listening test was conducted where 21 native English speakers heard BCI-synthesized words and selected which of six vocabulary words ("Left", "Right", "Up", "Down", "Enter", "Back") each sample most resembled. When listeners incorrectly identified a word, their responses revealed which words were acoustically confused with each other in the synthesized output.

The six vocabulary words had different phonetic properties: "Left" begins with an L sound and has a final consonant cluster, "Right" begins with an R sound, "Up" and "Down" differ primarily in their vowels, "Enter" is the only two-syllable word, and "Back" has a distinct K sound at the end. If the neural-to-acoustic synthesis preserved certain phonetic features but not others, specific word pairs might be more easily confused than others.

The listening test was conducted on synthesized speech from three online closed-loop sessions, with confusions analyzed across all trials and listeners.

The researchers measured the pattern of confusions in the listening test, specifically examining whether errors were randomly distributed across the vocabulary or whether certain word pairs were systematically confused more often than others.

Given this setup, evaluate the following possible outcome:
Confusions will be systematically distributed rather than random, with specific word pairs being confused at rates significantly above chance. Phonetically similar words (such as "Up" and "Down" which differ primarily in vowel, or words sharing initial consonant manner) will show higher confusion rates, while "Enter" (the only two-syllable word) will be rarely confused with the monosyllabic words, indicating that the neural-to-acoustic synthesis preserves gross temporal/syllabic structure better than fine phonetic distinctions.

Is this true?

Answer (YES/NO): NO